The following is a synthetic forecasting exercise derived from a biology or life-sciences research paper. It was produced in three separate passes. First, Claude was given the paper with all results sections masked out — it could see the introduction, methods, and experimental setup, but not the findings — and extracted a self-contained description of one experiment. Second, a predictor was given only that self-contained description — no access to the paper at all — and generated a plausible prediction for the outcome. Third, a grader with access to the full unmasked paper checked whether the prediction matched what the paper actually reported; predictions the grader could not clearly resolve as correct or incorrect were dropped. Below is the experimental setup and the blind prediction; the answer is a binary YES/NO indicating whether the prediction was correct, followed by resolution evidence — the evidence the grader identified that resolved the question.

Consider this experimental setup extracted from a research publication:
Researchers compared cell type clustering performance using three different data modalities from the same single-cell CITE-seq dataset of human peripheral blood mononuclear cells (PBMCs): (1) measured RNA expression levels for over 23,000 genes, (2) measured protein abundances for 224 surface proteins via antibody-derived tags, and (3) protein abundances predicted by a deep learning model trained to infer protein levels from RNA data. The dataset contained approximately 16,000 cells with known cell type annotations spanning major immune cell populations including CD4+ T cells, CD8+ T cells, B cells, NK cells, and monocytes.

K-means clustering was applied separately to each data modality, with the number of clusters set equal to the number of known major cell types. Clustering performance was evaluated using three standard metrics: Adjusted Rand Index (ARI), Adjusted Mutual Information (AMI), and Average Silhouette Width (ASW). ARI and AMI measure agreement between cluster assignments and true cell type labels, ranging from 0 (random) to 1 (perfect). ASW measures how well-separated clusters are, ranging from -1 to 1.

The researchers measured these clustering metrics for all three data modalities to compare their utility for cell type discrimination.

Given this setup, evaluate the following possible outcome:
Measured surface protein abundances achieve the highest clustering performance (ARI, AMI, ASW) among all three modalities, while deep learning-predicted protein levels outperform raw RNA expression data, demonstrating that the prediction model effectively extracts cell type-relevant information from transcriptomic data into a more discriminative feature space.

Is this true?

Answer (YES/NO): NO